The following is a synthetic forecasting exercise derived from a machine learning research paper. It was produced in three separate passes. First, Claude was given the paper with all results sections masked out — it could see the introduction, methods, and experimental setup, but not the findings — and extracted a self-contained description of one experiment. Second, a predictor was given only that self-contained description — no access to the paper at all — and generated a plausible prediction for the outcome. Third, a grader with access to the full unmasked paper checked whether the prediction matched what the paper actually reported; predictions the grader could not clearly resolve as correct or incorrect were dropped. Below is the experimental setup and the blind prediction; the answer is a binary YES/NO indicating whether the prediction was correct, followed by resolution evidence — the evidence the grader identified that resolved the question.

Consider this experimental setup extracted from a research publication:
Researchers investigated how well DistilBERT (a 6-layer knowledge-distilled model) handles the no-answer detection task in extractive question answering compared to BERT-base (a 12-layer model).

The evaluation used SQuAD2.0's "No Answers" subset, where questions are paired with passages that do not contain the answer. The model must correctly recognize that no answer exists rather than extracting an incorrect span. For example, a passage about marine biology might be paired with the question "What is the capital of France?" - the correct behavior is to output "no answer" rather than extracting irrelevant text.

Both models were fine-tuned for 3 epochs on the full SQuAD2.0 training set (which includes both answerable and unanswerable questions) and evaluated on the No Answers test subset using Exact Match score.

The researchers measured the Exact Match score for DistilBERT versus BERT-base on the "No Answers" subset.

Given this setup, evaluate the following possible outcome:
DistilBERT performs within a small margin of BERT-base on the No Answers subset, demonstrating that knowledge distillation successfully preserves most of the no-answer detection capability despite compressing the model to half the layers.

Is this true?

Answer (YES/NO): NO